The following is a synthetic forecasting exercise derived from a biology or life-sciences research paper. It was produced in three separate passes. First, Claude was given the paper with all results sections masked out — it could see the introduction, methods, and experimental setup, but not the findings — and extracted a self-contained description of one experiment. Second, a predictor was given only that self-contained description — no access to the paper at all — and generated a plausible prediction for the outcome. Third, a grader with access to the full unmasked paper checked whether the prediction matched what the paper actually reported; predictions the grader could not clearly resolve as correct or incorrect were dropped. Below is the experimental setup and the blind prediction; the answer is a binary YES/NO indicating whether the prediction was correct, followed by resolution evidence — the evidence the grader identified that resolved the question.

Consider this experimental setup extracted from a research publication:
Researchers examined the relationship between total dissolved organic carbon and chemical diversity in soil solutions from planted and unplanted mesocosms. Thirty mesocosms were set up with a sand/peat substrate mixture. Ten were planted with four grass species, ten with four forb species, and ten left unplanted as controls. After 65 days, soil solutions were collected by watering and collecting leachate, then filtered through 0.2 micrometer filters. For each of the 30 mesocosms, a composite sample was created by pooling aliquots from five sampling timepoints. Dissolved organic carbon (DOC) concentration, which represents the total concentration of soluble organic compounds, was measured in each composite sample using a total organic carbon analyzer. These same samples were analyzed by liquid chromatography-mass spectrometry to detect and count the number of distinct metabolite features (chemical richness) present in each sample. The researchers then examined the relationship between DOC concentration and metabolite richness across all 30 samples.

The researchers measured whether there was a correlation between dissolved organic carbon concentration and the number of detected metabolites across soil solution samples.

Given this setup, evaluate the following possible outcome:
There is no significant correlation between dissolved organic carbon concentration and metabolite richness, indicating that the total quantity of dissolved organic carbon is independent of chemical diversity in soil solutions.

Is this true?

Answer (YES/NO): NO